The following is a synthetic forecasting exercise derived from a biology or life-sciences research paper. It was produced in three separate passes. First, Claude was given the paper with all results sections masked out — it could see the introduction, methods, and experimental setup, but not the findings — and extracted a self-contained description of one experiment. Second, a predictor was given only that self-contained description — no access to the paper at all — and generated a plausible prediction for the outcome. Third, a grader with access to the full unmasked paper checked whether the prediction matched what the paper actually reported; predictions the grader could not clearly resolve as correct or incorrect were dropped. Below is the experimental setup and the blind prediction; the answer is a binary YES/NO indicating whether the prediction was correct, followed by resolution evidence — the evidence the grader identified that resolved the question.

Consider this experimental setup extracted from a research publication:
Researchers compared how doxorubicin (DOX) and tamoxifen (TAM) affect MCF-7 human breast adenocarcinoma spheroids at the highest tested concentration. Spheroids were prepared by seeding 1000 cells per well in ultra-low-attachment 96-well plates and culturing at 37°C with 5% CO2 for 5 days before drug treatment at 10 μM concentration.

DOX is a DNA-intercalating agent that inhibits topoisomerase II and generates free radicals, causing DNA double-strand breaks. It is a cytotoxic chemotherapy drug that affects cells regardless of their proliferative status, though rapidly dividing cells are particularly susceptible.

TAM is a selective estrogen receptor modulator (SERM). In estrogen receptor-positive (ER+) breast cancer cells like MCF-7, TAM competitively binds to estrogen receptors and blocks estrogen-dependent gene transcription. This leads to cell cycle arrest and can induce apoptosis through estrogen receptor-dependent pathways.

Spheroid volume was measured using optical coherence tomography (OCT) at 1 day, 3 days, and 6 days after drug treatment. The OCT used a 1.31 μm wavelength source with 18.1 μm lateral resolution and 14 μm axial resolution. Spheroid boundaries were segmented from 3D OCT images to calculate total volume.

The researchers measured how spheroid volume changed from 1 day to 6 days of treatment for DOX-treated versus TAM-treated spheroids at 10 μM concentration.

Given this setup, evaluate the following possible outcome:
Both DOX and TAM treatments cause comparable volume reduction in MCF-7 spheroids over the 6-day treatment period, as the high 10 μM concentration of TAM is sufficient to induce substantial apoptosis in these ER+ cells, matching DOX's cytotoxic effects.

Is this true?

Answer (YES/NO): NO